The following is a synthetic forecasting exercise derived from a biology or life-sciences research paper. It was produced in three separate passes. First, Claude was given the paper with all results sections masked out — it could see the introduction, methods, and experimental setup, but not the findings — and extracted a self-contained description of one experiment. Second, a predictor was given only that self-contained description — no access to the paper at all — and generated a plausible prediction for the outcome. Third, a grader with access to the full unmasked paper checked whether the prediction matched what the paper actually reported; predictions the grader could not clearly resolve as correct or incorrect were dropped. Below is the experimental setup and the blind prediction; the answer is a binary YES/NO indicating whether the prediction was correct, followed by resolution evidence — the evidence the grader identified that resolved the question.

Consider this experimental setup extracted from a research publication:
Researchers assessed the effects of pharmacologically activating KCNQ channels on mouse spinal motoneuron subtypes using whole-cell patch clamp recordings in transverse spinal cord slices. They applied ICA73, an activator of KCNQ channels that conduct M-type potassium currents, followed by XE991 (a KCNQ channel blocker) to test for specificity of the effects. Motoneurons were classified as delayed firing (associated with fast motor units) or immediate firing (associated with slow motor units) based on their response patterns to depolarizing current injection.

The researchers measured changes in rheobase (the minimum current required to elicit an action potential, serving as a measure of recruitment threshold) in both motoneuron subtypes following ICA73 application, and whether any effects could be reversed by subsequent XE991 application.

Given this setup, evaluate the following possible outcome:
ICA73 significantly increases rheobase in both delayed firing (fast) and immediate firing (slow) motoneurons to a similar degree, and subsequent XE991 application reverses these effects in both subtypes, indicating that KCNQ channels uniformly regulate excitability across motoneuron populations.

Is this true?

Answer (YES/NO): NO